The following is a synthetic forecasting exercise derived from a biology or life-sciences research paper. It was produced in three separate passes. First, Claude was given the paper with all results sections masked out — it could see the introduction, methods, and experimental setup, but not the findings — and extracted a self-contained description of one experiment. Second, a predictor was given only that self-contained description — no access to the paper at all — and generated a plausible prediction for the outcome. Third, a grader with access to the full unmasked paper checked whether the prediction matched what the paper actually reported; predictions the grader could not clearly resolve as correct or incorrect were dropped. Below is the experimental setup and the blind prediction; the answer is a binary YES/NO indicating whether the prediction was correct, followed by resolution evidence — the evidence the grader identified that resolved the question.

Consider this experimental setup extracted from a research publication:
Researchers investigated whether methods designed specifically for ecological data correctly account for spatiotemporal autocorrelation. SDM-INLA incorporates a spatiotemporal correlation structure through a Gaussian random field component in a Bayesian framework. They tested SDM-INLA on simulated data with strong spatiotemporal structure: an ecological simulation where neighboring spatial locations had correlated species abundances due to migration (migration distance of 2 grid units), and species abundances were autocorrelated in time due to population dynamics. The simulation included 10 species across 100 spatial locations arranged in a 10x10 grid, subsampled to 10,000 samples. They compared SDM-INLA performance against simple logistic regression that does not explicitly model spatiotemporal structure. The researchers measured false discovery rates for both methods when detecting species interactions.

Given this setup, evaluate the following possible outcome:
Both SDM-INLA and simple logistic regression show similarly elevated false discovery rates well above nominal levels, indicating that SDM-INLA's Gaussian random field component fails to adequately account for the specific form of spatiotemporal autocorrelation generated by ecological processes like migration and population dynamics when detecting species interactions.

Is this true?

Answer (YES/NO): YES